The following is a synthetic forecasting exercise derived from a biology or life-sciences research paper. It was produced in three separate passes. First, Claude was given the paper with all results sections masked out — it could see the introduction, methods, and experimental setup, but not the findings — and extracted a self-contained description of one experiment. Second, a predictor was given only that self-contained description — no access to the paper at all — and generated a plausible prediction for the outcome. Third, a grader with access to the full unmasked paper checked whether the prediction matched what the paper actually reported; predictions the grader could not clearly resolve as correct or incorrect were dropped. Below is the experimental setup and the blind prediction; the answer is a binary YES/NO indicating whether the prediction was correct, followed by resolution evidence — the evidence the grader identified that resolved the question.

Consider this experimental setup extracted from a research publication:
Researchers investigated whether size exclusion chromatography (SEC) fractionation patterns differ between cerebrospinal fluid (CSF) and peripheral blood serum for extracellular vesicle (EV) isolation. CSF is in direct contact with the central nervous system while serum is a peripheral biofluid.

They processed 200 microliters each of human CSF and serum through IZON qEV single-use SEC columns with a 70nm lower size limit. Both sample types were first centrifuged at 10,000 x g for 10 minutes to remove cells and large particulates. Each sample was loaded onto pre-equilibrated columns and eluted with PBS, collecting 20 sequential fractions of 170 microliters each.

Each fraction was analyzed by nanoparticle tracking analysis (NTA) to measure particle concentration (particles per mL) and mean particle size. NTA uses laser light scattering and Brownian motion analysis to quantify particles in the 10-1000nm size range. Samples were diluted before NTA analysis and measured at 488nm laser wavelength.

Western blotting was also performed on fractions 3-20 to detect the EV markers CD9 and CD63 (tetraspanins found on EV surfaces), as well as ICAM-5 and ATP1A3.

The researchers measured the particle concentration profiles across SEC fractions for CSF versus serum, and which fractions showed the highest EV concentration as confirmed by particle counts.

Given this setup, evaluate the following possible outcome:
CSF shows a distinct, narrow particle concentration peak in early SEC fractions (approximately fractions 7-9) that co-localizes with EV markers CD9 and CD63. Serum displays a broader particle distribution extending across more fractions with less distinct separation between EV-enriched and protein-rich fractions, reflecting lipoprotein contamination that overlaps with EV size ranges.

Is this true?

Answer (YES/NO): NO